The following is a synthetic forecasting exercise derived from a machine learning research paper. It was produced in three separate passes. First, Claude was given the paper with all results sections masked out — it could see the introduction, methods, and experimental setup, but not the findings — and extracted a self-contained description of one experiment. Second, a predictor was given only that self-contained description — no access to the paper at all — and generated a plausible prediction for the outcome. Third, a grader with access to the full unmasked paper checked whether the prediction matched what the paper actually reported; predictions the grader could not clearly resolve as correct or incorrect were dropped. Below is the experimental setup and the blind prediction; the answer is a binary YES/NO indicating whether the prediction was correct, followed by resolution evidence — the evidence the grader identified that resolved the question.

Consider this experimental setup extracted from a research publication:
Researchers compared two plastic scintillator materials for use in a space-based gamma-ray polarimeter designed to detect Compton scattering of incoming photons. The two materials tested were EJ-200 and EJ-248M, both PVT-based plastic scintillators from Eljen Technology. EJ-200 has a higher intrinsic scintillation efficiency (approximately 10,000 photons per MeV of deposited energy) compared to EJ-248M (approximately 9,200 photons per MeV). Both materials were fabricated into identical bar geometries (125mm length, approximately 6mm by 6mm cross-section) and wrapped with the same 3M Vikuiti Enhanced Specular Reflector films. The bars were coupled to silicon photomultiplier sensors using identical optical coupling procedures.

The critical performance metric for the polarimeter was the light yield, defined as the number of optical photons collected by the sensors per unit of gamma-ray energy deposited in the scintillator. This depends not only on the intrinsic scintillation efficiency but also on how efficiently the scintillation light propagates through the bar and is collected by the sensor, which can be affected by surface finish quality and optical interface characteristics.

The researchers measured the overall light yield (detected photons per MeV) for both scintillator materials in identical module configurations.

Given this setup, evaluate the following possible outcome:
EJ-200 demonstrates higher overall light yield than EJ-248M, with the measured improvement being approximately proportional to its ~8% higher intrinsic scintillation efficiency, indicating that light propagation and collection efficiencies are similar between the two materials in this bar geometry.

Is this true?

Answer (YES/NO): NO